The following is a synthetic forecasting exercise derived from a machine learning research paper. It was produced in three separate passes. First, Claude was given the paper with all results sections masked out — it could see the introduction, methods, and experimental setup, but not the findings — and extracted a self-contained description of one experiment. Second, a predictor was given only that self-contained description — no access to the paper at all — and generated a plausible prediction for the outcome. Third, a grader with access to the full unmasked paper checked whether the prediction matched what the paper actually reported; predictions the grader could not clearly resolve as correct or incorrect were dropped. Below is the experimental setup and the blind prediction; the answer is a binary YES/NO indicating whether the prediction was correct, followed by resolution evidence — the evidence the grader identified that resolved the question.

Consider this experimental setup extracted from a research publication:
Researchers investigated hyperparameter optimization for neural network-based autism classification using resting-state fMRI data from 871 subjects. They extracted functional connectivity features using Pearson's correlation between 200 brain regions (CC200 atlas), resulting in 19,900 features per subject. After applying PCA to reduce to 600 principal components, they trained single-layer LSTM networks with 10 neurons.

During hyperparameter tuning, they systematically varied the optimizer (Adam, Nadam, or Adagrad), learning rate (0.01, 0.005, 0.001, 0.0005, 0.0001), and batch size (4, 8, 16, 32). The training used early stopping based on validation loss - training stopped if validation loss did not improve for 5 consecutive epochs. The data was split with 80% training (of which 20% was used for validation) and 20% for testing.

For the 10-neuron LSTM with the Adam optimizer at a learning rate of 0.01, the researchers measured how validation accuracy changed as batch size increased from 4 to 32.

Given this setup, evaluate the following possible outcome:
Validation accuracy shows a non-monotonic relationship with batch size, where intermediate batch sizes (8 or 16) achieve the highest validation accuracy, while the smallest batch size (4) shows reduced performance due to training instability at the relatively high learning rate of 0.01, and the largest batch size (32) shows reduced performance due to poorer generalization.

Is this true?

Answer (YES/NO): NO